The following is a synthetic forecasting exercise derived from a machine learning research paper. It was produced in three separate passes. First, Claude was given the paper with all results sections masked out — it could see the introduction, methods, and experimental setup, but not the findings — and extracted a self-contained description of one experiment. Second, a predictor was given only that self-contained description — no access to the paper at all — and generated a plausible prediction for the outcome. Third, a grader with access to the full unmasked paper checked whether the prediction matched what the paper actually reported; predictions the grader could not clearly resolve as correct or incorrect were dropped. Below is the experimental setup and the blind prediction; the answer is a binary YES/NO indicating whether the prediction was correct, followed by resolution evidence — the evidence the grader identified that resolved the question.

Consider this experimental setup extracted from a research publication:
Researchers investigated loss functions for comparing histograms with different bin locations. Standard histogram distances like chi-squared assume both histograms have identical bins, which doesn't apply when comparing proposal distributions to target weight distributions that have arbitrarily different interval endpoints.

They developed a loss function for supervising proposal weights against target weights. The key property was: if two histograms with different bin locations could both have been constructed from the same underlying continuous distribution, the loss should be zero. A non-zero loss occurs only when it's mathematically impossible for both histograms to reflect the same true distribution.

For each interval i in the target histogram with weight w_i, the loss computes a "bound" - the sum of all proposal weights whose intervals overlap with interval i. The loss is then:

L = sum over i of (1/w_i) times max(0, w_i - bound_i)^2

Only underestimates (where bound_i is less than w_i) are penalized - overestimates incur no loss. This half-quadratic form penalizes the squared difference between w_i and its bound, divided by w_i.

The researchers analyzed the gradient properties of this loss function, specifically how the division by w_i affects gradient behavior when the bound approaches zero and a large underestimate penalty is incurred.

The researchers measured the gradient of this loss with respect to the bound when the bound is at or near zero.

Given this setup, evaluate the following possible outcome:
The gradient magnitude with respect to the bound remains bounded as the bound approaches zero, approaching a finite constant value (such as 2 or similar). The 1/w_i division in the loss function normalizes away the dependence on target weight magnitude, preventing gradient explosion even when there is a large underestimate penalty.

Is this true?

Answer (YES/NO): YES